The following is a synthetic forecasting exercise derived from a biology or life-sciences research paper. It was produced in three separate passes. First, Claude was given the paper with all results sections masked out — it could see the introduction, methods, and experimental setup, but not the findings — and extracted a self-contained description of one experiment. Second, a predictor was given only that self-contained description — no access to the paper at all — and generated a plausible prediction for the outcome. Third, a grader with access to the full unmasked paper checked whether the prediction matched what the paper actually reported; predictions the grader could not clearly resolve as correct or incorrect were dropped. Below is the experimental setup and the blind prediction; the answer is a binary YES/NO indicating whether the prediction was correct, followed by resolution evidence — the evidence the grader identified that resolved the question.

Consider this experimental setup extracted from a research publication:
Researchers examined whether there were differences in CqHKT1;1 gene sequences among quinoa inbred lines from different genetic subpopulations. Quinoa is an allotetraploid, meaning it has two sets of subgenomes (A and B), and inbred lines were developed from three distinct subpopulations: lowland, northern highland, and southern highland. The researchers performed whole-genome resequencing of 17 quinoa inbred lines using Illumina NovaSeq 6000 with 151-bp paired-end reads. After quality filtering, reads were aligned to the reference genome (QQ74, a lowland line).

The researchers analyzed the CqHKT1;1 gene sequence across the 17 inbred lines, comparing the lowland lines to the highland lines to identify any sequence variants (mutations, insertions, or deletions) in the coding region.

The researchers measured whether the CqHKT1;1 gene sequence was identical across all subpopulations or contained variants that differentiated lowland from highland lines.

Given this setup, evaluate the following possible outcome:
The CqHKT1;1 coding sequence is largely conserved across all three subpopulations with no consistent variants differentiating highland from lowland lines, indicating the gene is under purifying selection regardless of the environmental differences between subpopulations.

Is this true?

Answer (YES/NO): NO